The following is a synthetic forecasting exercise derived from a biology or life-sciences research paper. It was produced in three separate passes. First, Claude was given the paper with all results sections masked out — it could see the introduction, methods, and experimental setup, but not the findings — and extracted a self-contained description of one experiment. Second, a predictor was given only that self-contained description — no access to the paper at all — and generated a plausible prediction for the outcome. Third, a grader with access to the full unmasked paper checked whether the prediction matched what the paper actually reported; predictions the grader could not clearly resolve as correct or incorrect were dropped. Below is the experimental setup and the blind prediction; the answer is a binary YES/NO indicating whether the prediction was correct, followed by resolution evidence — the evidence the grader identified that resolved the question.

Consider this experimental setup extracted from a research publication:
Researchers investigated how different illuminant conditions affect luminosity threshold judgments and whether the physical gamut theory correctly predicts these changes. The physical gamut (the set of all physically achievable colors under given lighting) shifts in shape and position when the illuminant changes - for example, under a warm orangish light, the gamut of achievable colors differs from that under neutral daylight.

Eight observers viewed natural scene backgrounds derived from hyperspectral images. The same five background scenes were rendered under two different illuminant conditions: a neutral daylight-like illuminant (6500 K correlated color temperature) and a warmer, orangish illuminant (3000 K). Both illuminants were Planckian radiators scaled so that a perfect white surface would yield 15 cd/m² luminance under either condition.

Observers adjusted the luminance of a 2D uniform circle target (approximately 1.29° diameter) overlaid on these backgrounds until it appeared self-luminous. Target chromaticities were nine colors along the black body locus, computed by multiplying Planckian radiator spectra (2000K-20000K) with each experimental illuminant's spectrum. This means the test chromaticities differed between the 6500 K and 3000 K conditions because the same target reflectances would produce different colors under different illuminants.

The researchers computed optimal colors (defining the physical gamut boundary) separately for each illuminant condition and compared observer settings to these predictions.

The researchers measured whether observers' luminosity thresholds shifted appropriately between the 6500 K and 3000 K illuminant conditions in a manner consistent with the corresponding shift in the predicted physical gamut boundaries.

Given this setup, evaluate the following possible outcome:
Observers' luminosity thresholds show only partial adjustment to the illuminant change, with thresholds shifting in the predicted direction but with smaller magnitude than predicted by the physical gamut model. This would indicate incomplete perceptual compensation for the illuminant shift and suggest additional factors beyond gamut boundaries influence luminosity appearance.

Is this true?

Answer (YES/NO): NO